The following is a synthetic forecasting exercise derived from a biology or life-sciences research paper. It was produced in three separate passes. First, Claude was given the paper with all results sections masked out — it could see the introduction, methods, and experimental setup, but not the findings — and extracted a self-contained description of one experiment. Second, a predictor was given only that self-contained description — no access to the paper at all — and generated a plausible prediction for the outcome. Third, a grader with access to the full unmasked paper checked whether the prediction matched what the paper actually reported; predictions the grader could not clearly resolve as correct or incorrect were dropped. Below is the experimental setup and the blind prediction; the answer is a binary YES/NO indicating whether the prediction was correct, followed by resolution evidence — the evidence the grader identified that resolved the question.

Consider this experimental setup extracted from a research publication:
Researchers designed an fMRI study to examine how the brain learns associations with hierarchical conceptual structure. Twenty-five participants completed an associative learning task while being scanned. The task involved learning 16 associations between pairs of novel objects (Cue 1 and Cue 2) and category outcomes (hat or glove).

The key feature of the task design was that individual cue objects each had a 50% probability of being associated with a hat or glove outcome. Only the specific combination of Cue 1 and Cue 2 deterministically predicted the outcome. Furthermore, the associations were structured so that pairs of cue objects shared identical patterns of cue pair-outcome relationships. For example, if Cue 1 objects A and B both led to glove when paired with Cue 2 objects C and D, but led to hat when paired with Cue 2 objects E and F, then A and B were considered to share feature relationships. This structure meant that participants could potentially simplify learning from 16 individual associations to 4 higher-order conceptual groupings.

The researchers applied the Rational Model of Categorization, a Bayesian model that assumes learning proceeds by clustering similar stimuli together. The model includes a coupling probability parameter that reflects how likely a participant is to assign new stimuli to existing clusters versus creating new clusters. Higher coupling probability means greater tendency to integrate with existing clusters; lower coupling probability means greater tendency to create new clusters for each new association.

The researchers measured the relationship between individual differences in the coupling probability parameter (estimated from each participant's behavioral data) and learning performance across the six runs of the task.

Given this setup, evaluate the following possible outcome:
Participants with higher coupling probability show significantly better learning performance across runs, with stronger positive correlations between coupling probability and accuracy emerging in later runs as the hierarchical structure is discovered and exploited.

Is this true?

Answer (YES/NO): NO